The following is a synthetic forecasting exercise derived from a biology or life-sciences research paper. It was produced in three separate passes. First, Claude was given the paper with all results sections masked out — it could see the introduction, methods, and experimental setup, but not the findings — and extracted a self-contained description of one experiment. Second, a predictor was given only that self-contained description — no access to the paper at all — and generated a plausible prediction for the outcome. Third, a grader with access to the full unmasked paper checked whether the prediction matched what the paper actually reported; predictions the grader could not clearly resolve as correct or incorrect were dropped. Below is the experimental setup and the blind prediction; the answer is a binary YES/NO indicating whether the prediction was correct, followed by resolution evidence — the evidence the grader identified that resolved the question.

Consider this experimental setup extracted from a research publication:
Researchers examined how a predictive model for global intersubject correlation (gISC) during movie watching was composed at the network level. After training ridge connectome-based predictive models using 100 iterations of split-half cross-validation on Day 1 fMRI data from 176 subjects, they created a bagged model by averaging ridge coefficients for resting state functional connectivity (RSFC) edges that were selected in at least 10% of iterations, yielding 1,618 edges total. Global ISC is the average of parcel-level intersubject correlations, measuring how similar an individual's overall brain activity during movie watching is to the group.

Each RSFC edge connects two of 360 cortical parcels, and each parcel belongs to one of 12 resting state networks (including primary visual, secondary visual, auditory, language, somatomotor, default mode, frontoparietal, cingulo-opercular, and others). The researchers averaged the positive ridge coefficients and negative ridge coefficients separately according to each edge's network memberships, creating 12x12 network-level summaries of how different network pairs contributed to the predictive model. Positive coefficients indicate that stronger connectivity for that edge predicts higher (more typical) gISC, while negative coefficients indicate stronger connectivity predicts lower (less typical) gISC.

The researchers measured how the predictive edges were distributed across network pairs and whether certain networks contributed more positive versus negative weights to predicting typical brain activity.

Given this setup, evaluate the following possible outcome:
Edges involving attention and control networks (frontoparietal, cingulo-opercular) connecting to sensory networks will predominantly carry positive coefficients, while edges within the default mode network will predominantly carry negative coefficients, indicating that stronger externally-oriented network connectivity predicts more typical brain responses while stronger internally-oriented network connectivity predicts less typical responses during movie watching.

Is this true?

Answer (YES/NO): NO